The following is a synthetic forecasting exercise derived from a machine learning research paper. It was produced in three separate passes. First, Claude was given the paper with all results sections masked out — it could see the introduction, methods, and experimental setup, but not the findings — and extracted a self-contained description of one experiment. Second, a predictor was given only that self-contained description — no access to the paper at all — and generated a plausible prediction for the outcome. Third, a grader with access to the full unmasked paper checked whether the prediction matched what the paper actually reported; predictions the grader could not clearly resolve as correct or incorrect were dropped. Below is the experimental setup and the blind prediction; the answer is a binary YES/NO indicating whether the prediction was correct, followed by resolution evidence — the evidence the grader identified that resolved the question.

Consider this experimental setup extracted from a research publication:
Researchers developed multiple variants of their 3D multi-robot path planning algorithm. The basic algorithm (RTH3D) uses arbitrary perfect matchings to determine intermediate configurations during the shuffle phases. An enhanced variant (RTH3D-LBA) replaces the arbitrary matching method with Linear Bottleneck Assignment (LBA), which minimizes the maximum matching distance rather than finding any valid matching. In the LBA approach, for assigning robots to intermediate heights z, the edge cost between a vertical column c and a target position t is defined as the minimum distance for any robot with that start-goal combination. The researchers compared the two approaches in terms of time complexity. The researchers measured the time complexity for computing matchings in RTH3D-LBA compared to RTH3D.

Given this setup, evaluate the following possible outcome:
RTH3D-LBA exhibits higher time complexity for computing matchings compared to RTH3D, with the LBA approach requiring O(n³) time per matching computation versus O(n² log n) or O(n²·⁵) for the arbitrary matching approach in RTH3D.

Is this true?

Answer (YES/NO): NO